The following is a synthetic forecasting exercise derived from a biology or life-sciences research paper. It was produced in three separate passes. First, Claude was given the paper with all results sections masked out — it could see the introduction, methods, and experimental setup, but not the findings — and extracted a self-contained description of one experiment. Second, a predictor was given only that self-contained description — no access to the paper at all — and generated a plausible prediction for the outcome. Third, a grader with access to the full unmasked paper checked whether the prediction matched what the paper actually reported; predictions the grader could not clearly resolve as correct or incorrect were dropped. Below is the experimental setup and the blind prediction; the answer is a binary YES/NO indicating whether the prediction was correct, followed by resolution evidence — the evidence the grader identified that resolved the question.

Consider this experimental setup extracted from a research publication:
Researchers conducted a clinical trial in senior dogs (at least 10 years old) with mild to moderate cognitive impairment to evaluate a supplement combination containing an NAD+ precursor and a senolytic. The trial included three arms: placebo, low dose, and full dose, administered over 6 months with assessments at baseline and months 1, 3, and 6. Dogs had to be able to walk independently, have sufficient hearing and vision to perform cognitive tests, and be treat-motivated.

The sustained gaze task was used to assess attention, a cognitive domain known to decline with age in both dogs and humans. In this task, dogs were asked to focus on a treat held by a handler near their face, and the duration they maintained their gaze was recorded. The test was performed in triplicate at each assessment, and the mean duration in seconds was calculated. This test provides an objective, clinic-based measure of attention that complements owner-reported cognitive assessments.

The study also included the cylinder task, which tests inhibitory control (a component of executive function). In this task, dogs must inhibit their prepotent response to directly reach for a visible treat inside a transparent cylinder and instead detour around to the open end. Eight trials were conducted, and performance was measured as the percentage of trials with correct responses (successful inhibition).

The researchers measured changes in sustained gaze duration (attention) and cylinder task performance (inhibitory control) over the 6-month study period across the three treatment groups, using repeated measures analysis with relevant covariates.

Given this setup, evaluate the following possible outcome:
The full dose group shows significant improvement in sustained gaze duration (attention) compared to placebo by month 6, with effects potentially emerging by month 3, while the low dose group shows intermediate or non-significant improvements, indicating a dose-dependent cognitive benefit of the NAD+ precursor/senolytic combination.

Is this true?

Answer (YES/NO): NO